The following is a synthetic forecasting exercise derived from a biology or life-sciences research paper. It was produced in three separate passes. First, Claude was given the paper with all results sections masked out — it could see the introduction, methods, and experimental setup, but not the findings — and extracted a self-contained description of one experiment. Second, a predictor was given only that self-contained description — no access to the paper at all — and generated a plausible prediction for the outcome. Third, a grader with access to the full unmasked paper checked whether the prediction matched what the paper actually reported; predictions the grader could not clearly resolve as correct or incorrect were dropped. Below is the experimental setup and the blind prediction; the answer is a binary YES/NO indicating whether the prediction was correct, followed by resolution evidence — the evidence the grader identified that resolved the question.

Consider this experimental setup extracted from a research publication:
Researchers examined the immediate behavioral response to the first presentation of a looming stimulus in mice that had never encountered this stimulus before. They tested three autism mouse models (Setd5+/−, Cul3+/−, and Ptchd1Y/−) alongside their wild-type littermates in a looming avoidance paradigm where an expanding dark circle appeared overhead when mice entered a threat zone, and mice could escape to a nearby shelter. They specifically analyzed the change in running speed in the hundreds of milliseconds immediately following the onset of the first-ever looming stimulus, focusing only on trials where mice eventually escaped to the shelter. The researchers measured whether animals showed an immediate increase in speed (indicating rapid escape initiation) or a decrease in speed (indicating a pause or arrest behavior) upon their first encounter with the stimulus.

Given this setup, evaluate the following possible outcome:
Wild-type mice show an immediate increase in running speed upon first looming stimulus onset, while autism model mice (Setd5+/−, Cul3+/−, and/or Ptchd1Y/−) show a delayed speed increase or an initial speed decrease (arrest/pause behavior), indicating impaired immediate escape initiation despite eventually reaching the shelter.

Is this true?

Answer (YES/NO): YES